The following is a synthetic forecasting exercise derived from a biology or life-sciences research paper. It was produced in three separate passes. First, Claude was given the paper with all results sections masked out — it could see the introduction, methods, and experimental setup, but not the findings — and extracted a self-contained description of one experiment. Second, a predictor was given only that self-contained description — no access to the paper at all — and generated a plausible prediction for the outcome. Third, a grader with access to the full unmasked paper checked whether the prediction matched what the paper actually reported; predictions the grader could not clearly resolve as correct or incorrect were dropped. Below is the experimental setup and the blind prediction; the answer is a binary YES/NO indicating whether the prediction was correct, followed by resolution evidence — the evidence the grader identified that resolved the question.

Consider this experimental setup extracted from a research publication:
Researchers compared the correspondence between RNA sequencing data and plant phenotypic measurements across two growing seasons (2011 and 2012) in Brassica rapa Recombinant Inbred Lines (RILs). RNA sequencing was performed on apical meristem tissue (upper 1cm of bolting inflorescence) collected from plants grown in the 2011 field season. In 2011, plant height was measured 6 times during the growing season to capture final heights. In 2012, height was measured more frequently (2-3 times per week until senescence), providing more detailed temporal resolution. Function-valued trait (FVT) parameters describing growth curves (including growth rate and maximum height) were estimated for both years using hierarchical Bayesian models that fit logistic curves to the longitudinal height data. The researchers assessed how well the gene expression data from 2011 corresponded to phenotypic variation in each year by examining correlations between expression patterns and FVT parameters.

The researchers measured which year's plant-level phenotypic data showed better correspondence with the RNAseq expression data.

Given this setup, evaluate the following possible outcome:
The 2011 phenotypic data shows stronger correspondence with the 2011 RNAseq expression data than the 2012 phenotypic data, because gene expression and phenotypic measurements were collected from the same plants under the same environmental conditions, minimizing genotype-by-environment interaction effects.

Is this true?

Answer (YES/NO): NO